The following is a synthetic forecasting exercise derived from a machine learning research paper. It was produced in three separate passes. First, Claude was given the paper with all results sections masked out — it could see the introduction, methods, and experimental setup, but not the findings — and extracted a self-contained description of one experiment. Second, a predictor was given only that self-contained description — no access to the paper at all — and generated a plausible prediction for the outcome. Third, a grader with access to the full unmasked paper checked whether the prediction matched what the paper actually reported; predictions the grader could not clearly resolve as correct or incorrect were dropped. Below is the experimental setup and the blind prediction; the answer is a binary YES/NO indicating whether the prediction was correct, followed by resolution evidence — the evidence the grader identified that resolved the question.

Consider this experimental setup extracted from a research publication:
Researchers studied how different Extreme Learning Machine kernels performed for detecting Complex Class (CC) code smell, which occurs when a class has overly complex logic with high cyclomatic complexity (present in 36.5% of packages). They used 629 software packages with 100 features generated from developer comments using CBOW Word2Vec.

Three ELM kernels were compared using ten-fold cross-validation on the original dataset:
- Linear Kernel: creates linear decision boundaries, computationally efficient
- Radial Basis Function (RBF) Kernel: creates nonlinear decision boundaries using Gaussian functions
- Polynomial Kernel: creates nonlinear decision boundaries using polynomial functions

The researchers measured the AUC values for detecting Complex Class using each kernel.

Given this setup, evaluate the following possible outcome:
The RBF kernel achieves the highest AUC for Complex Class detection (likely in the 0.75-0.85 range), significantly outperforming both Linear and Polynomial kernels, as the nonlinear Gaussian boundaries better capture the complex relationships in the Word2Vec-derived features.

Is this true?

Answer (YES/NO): NO